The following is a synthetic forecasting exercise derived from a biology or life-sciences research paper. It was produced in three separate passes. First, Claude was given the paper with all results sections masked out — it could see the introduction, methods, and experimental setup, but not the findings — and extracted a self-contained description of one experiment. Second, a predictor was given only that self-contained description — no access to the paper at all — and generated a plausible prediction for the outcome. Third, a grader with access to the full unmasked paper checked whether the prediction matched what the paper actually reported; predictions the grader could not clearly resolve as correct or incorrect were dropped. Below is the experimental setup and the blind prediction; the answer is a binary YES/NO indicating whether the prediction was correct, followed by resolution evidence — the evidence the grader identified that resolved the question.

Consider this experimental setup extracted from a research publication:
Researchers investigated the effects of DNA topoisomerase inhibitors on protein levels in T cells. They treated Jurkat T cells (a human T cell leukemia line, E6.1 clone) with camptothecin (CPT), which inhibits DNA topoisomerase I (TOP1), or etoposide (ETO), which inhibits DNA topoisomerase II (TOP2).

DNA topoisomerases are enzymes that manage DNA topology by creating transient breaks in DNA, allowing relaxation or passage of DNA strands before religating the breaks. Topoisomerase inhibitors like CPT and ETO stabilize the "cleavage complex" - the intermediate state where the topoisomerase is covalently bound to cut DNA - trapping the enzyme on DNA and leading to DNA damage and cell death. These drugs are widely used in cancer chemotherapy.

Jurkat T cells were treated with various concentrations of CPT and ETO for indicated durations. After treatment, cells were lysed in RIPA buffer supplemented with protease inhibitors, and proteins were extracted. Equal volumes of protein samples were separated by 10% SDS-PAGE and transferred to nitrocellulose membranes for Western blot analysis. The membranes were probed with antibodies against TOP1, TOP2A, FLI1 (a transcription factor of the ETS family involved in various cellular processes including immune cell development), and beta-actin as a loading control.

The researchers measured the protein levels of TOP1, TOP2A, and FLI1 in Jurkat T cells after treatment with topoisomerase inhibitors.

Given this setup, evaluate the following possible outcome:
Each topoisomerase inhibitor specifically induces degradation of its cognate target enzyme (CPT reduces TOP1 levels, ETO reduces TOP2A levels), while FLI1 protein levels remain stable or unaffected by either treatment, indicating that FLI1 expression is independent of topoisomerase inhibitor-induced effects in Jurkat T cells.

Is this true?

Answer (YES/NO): NO